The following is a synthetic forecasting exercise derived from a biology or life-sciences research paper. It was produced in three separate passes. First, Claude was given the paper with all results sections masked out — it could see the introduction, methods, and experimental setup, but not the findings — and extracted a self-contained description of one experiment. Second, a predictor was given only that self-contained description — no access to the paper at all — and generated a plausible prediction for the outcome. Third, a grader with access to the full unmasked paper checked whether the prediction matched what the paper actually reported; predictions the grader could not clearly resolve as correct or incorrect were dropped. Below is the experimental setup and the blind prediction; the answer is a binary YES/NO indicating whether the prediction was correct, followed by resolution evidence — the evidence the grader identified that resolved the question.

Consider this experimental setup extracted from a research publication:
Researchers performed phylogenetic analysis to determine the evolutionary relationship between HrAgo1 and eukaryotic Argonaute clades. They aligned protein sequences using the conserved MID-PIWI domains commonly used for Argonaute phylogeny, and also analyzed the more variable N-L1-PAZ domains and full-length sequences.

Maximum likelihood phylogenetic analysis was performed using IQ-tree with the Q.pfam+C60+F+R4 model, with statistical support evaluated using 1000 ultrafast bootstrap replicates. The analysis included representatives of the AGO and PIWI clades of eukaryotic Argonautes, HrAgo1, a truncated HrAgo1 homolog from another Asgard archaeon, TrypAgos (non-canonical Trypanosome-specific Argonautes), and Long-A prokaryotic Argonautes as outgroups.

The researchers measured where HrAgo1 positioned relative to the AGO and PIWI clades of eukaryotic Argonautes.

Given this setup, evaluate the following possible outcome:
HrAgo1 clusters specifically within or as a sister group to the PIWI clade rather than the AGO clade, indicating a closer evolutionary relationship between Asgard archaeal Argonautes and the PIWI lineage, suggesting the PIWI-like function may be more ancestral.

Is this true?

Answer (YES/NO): YES